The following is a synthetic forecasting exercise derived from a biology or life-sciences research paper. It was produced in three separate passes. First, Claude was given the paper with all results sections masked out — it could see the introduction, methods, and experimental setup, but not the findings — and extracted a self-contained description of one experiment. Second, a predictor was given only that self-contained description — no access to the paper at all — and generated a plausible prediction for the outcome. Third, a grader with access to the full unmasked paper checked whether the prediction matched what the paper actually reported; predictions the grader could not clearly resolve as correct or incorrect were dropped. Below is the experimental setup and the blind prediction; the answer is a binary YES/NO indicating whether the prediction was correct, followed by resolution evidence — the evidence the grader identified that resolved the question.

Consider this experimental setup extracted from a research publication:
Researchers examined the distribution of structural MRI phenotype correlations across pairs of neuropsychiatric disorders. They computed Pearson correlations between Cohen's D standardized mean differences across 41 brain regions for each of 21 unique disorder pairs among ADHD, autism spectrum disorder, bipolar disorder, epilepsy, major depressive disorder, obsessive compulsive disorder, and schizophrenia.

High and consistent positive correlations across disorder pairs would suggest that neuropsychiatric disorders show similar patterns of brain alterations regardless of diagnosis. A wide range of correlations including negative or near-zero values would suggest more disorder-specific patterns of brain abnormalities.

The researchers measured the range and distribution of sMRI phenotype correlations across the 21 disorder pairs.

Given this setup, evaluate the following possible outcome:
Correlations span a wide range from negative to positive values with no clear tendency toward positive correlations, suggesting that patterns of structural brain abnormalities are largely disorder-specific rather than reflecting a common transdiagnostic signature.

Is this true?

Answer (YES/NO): NO